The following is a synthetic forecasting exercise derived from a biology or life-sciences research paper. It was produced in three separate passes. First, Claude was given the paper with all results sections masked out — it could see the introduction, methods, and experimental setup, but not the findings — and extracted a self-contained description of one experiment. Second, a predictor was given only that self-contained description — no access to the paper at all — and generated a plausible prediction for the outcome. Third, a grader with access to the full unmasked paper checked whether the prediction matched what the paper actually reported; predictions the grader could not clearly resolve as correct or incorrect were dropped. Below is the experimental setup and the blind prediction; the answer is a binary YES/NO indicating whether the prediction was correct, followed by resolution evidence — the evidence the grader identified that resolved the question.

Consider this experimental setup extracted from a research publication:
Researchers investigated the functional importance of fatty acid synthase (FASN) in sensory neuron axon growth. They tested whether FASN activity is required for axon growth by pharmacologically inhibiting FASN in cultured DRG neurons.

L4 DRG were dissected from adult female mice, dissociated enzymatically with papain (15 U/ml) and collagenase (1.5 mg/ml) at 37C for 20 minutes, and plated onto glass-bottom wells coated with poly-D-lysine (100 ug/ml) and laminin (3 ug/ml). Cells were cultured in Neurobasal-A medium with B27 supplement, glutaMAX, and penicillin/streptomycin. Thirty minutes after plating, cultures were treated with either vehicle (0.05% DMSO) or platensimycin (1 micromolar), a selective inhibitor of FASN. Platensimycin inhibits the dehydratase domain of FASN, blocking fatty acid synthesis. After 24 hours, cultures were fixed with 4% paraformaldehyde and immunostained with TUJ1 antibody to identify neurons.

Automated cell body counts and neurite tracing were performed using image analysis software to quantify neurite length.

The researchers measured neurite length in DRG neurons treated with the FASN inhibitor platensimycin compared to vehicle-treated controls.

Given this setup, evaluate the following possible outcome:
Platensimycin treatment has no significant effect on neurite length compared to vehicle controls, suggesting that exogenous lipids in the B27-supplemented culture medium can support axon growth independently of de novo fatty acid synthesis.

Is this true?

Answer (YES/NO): NO